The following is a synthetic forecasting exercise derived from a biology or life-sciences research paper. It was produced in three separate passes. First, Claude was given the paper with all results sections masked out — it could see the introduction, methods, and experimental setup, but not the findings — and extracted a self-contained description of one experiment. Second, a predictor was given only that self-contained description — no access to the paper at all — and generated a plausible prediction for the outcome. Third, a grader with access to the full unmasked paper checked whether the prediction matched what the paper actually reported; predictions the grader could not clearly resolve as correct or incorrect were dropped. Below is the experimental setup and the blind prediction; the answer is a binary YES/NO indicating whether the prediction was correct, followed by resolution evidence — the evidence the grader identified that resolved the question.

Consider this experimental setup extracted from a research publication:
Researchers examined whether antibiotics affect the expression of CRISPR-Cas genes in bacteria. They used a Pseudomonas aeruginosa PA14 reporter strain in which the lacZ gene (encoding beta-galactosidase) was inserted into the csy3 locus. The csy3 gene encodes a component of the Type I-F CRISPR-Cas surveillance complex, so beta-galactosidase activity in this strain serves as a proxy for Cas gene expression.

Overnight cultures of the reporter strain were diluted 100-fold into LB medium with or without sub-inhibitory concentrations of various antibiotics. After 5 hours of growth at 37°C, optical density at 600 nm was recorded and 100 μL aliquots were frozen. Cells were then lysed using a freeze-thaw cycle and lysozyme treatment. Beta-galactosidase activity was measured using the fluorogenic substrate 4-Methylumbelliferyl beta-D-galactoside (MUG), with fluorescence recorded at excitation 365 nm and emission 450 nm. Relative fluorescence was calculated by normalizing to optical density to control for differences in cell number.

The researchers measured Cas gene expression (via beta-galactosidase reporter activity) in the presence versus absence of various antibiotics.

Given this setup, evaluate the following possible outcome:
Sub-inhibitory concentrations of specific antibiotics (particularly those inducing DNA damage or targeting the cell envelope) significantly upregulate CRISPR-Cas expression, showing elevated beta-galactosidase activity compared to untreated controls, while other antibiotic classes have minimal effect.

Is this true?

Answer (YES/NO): NO